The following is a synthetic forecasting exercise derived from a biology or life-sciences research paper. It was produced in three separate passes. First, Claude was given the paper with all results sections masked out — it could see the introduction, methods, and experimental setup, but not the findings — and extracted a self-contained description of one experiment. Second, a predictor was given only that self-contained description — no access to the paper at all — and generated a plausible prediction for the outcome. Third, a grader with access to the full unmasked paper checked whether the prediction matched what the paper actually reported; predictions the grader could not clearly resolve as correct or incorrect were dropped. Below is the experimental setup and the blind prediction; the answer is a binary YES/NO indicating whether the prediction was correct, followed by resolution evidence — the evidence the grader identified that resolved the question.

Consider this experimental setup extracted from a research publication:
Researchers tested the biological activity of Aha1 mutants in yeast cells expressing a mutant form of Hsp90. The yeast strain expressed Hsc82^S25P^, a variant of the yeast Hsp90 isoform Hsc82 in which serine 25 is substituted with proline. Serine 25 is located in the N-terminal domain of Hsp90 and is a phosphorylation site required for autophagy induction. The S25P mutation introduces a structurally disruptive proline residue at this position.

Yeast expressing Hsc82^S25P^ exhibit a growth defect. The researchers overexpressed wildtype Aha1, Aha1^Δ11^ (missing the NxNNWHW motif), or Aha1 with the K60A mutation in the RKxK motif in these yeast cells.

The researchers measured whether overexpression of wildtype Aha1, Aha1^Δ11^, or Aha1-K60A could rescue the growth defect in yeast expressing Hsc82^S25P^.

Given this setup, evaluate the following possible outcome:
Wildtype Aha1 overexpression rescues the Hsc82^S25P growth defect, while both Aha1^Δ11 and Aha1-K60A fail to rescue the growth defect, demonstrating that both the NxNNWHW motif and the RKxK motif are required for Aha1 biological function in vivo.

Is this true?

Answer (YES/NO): YES